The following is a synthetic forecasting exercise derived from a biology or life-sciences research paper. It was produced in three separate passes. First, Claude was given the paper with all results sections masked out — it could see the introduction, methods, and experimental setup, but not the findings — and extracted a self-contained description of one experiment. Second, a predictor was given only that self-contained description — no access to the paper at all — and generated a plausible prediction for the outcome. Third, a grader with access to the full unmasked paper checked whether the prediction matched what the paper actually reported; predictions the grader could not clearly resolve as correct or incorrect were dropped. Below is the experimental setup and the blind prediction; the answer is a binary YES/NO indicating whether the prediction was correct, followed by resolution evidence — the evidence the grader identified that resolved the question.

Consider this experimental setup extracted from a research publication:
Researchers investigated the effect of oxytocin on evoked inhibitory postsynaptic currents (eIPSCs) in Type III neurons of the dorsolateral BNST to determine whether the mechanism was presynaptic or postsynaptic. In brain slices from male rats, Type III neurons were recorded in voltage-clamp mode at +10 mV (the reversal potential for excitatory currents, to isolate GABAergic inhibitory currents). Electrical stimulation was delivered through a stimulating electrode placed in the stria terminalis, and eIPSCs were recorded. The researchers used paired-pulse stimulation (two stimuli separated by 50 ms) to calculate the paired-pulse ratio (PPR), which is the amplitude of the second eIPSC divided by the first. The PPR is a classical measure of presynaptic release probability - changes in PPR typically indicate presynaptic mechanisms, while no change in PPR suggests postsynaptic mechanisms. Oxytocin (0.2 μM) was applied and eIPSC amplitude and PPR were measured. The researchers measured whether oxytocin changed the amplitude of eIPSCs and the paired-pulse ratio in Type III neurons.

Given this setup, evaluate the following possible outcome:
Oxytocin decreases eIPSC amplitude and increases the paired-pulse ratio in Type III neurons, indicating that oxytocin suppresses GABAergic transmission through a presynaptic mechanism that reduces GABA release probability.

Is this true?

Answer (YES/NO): NO